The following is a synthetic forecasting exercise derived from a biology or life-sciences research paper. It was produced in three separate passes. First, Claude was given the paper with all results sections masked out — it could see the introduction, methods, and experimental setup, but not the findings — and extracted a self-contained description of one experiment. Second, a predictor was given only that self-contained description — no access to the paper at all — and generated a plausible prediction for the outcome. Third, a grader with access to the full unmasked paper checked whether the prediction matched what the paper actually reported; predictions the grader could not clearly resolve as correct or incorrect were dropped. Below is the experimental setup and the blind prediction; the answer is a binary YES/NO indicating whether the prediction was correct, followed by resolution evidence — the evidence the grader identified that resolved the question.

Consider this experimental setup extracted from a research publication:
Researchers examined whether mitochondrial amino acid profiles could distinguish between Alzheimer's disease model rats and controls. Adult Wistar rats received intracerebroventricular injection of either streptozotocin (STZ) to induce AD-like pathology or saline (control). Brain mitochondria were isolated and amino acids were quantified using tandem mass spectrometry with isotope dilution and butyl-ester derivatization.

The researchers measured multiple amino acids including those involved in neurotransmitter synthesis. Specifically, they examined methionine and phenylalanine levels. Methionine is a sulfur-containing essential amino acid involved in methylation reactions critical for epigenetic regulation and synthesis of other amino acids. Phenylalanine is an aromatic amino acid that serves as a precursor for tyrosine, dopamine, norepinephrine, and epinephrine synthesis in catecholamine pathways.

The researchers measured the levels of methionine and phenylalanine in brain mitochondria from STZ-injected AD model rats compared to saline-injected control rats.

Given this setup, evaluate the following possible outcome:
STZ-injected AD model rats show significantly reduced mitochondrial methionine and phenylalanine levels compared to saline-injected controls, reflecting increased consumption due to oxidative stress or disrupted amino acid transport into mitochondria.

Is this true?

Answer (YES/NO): NO